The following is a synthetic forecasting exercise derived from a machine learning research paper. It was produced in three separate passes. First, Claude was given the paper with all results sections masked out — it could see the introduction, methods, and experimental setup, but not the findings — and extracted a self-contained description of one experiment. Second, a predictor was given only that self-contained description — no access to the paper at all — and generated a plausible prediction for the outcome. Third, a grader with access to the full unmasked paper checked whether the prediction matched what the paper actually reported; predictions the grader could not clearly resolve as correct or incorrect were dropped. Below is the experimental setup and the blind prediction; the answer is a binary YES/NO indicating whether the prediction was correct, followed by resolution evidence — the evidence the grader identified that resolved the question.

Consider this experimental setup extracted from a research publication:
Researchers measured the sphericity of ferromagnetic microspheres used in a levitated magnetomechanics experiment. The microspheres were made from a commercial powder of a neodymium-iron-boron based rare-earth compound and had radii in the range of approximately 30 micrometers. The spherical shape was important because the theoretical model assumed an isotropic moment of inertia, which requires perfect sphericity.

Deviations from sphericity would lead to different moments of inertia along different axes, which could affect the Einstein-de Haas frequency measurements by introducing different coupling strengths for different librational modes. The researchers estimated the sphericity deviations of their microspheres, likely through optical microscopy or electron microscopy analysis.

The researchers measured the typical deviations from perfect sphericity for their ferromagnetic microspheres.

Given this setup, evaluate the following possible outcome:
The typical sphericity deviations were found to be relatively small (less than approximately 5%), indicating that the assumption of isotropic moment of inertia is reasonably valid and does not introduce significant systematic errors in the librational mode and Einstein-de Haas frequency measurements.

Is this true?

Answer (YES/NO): YES